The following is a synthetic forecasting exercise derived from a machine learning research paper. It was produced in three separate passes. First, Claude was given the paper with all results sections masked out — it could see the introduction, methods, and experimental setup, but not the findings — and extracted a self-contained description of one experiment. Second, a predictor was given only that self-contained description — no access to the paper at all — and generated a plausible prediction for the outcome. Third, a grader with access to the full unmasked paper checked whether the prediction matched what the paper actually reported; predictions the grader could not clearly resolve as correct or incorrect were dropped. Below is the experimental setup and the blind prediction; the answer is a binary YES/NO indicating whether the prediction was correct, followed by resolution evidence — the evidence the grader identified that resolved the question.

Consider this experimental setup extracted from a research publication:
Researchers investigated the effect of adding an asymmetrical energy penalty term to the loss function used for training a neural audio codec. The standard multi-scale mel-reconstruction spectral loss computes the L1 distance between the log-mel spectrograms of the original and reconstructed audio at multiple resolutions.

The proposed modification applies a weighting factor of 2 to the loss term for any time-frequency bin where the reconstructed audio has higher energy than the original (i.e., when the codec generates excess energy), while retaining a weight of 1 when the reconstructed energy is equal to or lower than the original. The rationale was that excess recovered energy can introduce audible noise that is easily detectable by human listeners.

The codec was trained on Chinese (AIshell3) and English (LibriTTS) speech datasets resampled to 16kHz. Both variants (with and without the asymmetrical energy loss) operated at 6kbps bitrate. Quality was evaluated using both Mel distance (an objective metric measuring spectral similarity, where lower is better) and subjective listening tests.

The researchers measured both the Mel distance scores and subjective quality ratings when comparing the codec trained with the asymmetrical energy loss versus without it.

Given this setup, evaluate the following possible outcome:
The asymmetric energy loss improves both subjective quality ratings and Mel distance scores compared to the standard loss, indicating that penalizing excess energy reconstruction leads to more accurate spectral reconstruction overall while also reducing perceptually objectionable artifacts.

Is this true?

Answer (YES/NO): NO